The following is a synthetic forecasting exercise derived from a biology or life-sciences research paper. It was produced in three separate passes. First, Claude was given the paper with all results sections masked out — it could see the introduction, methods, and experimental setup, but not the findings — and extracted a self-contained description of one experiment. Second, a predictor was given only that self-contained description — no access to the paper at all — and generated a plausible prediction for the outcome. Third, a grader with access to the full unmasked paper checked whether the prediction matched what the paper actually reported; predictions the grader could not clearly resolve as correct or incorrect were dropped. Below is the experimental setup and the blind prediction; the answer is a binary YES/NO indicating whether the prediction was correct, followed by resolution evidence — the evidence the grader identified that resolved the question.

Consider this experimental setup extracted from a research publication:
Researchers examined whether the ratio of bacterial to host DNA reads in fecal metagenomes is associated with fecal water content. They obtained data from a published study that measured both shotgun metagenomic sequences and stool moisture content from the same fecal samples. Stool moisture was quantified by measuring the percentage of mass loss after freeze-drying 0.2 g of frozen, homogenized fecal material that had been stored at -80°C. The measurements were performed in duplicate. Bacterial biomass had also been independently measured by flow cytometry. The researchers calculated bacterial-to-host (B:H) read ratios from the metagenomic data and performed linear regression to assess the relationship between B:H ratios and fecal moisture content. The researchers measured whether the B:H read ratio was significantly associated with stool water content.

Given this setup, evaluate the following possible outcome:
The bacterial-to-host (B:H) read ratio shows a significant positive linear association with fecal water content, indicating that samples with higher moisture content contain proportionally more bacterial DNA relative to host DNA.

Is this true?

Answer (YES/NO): NO